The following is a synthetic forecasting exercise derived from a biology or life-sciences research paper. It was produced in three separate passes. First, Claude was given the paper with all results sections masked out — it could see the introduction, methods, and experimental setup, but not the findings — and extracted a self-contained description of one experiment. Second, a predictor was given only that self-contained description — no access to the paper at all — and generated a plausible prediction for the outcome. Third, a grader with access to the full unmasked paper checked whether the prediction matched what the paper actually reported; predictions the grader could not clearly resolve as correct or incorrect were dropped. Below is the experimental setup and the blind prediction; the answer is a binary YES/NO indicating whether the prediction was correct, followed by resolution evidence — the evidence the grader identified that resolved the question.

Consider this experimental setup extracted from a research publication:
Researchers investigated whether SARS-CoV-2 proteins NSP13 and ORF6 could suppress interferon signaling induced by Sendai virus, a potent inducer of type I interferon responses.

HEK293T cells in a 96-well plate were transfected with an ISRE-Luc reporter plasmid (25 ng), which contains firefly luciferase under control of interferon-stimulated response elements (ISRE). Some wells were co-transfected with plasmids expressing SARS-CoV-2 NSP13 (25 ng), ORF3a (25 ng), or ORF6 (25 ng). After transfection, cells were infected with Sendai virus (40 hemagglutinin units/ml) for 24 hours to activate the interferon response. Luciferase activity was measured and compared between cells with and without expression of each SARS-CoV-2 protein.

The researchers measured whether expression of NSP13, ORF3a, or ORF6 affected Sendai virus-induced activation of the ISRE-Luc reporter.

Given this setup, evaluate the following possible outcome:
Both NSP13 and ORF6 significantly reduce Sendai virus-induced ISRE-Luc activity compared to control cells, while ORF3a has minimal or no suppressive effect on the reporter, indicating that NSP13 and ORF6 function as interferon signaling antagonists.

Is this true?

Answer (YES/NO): YES